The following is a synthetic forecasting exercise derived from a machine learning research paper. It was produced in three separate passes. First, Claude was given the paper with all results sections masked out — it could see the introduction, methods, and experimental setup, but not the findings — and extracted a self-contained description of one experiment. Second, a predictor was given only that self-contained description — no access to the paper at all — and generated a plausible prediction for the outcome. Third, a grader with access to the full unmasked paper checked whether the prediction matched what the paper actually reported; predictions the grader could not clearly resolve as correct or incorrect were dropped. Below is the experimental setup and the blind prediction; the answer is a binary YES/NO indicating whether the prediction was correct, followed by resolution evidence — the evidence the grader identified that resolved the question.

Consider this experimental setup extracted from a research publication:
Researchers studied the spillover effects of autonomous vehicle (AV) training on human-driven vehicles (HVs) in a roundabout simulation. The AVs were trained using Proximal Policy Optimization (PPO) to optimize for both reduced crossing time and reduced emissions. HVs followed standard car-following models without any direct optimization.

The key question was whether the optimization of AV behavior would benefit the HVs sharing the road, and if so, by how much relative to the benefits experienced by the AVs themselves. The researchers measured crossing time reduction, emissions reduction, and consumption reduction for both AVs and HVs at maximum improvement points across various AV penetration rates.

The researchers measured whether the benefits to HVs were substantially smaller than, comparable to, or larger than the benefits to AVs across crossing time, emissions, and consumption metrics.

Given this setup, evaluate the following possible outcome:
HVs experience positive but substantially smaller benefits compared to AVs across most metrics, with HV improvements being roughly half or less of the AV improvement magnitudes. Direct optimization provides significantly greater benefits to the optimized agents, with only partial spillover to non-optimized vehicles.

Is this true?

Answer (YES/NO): NO